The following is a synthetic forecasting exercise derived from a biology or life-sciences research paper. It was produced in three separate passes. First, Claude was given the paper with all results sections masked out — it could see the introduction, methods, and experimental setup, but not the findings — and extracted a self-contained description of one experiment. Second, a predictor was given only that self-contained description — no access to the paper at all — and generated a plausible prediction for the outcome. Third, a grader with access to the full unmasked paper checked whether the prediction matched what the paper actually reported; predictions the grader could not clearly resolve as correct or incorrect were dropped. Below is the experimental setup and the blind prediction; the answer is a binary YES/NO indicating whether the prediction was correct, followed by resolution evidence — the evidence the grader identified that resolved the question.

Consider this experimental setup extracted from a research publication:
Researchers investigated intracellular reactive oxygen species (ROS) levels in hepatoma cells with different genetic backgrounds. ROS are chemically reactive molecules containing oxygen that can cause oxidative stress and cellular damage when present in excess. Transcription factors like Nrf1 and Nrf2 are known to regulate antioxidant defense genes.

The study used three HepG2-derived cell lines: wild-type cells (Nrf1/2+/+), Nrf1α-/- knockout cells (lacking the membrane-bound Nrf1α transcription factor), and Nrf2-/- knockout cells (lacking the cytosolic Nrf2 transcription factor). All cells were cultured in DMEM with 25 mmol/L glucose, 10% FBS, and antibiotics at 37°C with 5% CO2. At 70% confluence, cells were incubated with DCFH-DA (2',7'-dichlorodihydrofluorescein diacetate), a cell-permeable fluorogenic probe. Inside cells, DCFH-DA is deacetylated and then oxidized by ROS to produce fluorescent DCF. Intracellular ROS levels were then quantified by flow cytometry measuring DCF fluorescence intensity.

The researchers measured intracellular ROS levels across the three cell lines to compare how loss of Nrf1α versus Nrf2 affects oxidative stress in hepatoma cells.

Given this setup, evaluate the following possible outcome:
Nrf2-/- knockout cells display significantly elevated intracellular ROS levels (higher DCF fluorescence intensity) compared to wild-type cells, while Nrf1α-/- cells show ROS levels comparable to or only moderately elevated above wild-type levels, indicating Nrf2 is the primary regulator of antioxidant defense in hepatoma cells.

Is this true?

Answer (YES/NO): NO